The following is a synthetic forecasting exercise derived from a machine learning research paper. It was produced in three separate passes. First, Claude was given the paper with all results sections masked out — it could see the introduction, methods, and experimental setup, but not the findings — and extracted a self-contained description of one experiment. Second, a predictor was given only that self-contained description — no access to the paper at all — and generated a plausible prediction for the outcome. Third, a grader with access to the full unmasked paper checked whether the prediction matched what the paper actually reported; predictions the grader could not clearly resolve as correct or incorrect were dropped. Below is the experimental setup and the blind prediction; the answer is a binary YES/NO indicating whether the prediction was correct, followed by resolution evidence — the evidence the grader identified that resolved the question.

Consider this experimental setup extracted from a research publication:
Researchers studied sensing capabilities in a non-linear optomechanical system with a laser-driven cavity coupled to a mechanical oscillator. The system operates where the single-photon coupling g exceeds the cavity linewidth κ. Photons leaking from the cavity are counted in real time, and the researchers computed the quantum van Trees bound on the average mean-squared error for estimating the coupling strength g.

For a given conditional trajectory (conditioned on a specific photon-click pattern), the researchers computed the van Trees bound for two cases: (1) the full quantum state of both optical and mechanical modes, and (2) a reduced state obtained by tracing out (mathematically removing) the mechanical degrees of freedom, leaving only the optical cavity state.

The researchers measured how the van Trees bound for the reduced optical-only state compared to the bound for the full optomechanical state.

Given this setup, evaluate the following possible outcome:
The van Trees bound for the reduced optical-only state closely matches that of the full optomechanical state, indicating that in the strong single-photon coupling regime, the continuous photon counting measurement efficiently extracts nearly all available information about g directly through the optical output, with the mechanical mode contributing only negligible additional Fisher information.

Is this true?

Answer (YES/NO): NO